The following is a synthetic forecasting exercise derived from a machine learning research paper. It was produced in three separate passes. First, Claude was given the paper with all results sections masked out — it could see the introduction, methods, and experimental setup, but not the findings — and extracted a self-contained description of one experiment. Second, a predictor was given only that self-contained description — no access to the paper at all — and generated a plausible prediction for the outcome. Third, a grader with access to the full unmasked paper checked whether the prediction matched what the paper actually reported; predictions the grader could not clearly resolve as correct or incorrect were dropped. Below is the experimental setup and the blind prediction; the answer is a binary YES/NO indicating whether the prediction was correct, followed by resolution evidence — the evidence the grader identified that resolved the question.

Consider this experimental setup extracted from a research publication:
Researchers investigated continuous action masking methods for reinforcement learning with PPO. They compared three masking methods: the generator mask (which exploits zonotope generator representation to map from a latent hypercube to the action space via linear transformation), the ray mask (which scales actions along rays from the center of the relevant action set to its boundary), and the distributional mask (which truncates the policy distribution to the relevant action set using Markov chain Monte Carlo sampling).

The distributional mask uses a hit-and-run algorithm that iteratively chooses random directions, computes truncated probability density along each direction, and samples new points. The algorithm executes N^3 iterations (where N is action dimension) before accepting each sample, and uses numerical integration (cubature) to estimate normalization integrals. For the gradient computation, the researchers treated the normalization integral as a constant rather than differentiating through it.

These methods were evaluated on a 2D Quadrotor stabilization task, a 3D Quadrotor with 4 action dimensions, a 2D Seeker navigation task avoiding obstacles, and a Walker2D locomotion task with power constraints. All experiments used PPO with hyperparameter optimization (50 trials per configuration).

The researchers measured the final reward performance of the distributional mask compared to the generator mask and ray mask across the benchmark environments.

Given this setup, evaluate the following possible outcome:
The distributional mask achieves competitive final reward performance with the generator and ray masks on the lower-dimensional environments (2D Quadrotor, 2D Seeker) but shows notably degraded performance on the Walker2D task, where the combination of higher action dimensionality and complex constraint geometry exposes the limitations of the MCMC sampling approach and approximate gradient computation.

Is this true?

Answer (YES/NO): NO